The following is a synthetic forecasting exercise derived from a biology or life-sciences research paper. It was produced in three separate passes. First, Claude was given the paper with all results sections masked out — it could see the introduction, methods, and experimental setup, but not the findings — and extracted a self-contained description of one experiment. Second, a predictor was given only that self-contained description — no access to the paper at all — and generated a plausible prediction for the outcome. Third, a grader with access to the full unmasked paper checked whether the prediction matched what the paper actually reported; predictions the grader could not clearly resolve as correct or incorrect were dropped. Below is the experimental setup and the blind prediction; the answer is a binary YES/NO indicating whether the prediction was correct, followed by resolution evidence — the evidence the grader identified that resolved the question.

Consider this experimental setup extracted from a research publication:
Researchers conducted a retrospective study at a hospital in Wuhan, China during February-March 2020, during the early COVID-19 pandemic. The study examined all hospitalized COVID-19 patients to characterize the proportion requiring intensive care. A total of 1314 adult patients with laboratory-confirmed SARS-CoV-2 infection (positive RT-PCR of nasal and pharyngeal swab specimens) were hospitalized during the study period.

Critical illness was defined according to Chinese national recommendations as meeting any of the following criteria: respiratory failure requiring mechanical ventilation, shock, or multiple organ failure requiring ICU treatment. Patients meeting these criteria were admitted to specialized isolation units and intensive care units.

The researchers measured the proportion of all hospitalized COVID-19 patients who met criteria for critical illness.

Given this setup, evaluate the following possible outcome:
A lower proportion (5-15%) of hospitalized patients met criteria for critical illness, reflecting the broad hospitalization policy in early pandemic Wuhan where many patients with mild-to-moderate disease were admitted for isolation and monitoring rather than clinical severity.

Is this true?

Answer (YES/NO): YES